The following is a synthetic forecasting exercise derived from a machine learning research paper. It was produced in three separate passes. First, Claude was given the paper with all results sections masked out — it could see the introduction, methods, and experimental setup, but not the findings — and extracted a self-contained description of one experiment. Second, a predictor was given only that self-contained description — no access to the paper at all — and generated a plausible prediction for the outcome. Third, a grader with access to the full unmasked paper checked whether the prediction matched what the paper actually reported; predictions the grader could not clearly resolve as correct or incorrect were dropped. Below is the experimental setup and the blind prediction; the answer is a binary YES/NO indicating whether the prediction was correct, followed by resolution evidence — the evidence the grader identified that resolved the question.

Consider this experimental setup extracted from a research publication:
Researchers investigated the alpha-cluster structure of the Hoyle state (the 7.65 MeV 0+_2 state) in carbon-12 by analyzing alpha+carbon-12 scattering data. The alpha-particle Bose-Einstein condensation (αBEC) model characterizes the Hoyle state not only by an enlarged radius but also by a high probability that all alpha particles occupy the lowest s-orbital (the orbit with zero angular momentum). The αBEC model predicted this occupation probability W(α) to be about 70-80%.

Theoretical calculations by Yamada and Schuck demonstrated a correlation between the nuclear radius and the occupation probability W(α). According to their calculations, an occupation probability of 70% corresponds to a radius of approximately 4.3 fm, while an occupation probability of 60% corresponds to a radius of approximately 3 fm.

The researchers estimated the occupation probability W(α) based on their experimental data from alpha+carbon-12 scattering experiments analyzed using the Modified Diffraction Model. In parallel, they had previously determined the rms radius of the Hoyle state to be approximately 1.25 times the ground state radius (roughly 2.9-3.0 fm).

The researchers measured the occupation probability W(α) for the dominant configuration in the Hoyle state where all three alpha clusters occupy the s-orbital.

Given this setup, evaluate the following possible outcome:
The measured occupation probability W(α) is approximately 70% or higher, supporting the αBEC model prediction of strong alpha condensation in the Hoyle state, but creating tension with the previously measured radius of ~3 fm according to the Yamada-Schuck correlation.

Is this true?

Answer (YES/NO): NO